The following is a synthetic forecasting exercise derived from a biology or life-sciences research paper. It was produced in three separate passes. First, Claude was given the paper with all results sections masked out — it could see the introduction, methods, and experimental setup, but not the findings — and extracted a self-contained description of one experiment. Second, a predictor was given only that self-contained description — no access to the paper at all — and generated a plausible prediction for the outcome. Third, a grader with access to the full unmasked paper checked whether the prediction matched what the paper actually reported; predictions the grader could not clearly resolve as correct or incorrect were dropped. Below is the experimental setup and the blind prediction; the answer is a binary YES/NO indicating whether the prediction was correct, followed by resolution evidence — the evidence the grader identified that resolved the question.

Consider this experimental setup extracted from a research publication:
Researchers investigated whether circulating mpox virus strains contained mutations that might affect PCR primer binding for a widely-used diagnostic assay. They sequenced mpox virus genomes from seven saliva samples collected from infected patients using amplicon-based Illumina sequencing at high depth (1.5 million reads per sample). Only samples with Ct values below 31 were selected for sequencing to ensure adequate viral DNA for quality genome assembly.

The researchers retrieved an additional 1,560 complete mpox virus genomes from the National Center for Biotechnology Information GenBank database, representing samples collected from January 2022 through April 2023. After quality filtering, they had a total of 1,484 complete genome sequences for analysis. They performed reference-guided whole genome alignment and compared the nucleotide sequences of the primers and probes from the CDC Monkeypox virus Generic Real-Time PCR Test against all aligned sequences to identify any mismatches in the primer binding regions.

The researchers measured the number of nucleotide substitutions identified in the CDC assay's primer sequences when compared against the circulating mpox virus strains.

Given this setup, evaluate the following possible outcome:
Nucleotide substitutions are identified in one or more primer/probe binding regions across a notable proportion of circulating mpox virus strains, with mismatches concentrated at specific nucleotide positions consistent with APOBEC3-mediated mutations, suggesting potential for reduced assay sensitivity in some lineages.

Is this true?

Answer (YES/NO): NO